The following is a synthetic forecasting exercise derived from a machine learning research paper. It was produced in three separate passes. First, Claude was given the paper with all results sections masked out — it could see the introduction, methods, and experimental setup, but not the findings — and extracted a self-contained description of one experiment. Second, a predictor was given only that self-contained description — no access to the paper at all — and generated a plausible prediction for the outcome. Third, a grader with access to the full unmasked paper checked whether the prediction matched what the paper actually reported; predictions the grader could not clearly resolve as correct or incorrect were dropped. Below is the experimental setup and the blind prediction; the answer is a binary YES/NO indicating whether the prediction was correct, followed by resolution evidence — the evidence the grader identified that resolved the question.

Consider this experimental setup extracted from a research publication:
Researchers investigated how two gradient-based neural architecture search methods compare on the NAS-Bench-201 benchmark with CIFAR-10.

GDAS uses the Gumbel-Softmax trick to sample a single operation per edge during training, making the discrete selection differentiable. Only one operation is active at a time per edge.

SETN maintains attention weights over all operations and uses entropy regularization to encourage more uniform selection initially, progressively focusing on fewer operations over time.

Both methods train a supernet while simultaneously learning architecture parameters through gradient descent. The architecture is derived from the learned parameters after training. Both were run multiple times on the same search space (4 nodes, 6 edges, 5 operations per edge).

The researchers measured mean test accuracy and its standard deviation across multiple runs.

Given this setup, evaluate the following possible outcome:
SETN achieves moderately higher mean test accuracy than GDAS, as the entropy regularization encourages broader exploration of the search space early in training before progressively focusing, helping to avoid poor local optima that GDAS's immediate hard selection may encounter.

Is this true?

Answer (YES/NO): NO